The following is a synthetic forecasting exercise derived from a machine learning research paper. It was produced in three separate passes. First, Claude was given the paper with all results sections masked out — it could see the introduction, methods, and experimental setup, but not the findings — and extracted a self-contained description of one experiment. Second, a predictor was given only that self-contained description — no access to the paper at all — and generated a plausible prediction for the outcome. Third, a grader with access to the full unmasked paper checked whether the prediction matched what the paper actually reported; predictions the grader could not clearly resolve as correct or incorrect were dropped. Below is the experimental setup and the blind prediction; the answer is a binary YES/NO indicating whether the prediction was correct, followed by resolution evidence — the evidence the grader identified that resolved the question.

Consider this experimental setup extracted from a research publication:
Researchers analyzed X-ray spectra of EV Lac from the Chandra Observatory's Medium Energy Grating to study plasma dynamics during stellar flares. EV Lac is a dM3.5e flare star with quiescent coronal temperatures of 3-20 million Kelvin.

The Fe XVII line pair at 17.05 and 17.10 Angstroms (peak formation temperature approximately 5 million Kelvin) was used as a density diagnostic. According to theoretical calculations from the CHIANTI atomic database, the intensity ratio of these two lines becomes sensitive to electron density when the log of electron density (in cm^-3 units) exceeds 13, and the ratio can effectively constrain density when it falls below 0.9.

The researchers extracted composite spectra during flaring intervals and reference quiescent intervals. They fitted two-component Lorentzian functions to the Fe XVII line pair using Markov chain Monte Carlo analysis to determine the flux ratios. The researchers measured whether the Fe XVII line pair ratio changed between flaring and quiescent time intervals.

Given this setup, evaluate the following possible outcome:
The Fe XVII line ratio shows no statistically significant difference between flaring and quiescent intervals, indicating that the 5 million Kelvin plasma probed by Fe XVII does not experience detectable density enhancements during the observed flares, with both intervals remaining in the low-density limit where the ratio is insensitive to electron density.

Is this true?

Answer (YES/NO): NO